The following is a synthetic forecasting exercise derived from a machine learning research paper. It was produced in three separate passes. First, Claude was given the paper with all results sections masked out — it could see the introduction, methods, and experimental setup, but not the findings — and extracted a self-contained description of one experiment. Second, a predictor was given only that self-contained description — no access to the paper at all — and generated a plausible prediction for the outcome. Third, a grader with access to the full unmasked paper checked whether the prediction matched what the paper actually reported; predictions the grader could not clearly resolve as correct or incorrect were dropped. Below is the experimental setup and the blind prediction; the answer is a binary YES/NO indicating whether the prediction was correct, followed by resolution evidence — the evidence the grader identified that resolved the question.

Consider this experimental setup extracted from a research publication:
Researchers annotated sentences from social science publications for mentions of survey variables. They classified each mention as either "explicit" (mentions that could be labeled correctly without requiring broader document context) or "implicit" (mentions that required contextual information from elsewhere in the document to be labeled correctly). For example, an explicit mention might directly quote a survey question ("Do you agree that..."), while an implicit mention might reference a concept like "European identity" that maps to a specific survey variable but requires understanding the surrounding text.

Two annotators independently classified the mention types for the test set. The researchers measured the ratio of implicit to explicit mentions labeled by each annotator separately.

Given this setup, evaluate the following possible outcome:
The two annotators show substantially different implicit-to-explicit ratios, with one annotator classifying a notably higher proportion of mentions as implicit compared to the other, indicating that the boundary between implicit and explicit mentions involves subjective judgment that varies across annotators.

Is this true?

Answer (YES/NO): YES